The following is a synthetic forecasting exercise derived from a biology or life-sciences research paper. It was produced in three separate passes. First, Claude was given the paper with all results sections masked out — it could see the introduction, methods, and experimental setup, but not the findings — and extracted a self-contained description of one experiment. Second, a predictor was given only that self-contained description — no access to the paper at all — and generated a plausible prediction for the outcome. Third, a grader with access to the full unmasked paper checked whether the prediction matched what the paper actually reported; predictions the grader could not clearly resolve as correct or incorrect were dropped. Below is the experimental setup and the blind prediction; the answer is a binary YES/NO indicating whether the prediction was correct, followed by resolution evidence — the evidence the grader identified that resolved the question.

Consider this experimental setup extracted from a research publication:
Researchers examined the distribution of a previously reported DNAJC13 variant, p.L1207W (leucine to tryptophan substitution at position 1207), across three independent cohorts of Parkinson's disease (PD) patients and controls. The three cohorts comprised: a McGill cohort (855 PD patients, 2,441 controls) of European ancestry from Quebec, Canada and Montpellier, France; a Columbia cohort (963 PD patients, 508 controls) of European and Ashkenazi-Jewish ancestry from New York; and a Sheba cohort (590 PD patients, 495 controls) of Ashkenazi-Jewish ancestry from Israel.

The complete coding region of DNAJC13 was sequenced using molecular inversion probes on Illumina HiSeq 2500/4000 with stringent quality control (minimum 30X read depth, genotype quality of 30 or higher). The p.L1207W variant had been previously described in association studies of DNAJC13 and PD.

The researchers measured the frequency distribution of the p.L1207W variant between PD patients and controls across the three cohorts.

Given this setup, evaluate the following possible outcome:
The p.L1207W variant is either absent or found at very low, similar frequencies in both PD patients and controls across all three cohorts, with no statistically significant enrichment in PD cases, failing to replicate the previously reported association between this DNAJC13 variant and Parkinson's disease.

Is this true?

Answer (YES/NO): NO